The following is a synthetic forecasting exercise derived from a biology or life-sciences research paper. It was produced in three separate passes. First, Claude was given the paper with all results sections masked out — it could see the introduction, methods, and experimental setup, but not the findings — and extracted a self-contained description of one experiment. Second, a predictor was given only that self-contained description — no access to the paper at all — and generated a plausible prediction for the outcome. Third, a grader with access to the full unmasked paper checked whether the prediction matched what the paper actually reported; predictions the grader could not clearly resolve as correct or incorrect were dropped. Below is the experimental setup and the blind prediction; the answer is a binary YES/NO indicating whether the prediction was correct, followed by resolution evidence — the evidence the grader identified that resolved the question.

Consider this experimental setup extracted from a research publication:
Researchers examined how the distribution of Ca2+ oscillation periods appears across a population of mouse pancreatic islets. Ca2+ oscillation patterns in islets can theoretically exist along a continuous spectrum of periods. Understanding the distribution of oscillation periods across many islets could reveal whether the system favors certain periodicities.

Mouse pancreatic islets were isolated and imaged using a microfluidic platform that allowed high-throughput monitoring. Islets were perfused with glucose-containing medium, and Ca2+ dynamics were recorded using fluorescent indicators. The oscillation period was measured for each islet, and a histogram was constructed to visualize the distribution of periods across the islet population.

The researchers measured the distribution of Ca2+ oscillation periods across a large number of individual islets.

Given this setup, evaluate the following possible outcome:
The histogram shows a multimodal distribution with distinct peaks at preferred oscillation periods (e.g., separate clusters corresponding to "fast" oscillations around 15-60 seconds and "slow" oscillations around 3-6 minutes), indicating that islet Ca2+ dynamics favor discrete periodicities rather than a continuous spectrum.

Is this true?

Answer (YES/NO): YES